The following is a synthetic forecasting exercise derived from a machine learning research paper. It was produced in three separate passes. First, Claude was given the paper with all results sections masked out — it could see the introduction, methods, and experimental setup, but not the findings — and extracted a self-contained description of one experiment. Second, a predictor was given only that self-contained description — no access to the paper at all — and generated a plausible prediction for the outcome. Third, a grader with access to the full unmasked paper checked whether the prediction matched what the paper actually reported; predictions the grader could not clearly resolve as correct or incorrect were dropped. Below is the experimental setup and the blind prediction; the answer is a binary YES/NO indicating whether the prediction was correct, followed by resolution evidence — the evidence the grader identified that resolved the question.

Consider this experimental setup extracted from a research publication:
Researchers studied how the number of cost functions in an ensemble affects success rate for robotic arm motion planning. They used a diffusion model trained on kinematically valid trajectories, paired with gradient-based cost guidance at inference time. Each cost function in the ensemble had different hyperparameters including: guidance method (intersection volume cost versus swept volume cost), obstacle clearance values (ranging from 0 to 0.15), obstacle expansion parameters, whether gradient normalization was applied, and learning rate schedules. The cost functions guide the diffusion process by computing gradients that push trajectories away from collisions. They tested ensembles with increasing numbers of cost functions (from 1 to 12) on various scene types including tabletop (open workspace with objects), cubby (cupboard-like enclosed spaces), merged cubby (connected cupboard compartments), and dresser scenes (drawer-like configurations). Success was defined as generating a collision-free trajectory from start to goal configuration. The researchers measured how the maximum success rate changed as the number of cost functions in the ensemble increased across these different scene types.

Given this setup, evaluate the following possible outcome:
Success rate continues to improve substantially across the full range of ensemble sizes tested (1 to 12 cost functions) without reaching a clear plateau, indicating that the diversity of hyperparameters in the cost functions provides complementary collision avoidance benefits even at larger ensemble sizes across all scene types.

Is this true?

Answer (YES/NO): NO